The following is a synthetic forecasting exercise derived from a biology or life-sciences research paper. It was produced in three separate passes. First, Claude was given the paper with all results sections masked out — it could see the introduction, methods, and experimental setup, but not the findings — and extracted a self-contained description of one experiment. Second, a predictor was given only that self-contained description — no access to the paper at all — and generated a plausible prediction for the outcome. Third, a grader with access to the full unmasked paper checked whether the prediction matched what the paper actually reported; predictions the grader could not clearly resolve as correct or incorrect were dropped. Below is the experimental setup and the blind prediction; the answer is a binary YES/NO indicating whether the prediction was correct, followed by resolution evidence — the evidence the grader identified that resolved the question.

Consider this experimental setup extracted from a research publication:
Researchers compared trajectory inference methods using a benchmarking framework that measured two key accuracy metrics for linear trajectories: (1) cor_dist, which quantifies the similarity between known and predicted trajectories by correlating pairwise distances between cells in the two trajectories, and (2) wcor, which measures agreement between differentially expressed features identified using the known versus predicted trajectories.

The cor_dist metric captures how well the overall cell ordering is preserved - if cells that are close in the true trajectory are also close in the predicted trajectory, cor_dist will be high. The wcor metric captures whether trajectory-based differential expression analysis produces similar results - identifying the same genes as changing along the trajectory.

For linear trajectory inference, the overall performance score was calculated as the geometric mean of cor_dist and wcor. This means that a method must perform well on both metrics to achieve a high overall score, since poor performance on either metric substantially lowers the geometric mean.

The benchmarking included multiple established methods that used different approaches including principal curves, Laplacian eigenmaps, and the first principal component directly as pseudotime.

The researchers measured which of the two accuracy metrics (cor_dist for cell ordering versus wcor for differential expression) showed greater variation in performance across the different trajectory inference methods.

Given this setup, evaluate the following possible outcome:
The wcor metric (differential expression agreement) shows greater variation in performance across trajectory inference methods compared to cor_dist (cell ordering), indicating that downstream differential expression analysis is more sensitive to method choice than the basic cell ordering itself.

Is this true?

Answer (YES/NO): YES